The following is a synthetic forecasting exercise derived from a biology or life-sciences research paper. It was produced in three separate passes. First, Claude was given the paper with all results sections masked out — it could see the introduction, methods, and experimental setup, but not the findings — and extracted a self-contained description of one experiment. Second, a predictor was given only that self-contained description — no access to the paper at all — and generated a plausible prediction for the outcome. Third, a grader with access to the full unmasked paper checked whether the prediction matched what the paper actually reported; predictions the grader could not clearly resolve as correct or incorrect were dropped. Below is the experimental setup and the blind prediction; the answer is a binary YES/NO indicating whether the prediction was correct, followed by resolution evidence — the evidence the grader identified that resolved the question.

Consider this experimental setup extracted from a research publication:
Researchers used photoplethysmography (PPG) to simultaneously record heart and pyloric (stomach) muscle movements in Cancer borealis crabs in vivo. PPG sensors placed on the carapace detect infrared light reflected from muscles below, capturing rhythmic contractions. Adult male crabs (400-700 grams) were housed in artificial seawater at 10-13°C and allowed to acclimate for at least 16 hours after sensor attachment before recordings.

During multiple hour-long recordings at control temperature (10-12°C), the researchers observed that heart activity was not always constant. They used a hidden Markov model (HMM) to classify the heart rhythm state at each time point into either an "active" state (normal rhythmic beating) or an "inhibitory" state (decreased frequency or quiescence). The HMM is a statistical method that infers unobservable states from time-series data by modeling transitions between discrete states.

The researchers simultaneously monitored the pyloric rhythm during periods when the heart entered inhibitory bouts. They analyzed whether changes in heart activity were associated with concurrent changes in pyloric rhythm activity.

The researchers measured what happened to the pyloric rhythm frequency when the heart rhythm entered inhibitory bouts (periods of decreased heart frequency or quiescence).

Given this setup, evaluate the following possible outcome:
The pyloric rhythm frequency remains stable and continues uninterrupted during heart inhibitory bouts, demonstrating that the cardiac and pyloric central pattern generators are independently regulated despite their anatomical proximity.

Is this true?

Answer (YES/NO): NO